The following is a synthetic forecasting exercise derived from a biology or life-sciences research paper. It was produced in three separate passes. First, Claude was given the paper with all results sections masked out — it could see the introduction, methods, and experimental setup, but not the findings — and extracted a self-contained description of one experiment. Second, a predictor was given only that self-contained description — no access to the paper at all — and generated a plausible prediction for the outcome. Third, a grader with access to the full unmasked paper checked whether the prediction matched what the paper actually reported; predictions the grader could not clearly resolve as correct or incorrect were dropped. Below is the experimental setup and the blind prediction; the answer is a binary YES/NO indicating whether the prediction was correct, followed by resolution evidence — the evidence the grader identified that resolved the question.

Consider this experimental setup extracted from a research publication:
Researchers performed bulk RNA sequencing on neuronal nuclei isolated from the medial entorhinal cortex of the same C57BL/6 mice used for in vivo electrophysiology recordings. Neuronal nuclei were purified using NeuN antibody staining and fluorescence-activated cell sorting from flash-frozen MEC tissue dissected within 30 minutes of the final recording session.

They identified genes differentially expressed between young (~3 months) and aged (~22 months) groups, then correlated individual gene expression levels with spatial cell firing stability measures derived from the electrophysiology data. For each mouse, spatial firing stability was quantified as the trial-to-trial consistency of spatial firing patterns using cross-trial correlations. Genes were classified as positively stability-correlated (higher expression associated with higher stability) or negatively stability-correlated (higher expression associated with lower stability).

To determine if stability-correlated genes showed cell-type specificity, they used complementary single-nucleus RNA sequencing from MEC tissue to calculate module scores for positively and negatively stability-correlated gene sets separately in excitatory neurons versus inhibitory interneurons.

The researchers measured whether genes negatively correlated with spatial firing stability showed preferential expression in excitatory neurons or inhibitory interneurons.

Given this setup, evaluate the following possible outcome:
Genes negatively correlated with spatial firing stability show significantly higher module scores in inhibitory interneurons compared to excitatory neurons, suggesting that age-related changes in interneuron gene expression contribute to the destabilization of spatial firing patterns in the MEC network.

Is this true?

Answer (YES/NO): YES